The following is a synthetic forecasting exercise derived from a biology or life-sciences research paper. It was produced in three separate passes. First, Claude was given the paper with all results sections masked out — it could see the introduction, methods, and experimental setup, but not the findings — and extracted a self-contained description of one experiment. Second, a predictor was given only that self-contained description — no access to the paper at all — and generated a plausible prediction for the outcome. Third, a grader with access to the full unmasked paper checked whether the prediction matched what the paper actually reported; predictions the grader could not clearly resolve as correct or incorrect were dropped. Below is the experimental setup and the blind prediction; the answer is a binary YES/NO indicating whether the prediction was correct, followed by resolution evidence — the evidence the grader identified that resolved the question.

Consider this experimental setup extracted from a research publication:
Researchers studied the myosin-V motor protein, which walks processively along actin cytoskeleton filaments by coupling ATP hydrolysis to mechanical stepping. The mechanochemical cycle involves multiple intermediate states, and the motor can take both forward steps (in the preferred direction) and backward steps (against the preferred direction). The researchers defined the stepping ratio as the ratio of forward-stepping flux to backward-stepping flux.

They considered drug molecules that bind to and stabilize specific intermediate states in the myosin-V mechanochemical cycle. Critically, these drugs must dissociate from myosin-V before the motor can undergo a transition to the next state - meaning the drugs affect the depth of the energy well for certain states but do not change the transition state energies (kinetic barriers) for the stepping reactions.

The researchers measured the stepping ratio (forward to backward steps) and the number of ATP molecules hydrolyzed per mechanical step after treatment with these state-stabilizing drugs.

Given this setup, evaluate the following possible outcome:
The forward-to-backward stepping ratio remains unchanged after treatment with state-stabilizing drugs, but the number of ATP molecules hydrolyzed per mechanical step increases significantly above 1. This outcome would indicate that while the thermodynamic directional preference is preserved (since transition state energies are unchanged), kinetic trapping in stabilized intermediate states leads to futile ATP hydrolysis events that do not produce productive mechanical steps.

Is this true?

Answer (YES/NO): NO